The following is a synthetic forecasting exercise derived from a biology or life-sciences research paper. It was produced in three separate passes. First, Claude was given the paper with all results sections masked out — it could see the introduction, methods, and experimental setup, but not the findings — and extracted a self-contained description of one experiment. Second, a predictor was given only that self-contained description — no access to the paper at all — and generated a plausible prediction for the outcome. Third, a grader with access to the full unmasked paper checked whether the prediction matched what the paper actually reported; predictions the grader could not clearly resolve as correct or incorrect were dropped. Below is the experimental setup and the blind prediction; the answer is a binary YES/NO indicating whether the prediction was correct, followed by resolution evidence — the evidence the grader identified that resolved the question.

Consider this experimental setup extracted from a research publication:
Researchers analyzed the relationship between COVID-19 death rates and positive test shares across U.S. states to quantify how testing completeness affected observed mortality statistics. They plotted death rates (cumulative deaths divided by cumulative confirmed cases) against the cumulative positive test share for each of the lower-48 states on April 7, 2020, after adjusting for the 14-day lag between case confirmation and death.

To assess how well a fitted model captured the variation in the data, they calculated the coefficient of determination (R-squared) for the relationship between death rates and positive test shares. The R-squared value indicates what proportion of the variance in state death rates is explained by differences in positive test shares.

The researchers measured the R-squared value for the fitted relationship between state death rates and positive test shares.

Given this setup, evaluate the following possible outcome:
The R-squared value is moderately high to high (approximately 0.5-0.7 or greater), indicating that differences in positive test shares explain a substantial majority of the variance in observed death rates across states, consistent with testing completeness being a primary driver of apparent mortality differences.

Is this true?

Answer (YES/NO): NO